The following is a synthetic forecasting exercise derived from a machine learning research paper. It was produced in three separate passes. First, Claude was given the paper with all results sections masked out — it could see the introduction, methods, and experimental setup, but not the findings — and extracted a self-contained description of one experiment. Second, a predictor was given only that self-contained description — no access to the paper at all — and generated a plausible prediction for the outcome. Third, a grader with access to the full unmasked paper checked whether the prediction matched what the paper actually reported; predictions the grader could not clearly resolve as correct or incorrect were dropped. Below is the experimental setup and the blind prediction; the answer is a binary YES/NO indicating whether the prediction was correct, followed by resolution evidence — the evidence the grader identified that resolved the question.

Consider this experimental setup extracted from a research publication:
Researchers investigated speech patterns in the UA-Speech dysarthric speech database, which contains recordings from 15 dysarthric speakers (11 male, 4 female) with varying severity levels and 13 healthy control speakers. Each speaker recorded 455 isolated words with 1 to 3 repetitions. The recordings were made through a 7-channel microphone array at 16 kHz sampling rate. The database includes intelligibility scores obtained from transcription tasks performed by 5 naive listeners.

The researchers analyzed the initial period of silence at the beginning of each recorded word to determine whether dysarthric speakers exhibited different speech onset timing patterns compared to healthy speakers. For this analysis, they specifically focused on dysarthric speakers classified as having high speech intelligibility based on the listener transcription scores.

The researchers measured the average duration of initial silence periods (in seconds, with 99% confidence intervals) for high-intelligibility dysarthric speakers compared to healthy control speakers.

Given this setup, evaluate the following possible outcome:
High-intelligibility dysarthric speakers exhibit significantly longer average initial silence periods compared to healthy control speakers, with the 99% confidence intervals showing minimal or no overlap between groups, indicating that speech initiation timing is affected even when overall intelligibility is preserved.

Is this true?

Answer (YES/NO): NO